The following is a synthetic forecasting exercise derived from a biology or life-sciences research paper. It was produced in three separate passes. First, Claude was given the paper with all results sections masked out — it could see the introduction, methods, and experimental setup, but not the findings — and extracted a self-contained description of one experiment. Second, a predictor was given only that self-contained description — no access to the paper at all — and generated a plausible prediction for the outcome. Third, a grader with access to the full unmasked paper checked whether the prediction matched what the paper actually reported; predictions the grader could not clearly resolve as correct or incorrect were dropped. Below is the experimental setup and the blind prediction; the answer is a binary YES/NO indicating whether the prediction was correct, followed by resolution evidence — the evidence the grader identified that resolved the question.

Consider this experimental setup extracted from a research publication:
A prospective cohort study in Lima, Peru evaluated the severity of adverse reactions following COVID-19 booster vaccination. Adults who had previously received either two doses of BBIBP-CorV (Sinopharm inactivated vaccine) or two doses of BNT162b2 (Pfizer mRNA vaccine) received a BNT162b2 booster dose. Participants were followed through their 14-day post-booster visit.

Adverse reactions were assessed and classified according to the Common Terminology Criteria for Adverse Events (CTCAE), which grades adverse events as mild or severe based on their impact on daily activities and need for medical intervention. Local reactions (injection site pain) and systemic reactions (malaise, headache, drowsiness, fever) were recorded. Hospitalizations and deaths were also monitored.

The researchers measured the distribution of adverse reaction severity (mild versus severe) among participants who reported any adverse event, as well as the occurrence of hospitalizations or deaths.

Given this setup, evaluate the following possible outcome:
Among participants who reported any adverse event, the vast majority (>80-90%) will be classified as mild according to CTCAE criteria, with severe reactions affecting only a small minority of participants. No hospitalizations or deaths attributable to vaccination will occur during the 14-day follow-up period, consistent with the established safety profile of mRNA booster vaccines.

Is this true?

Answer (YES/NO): NO